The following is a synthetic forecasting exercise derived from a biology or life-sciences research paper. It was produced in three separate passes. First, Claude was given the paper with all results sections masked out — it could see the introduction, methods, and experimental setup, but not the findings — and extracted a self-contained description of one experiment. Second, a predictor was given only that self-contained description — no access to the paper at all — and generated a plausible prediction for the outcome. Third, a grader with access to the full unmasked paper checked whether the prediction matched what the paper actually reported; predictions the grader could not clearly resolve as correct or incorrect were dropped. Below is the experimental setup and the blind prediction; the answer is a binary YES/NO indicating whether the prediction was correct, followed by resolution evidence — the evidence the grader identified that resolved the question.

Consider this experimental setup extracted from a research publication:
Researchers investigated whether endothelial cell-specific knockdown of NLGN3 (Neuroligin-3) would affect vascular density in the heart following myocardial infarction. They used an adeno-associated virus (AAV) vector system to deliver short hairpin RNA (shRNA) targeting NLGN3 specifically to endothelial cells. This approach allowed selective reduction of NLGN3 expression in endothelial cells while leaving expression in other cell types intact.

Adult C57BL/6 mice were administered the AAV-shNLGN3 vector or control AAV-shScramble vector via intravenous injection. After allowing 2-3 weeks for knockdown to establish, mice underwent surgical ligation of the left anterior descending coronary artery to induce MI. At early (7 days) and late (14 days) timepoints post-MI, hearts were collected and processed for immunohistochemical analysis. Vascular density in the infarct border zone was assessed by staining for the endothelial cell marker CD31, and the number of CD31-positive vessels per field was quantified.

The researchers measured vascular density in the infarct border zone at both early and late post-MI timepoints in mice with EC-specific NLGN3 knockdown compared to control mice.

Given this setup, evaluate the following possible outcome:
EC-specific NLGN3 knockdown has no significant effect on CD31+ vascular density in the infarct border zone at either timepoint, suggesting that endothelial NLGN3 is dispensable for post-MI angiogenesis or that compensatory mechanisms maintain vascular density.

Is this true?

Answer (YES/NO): NO